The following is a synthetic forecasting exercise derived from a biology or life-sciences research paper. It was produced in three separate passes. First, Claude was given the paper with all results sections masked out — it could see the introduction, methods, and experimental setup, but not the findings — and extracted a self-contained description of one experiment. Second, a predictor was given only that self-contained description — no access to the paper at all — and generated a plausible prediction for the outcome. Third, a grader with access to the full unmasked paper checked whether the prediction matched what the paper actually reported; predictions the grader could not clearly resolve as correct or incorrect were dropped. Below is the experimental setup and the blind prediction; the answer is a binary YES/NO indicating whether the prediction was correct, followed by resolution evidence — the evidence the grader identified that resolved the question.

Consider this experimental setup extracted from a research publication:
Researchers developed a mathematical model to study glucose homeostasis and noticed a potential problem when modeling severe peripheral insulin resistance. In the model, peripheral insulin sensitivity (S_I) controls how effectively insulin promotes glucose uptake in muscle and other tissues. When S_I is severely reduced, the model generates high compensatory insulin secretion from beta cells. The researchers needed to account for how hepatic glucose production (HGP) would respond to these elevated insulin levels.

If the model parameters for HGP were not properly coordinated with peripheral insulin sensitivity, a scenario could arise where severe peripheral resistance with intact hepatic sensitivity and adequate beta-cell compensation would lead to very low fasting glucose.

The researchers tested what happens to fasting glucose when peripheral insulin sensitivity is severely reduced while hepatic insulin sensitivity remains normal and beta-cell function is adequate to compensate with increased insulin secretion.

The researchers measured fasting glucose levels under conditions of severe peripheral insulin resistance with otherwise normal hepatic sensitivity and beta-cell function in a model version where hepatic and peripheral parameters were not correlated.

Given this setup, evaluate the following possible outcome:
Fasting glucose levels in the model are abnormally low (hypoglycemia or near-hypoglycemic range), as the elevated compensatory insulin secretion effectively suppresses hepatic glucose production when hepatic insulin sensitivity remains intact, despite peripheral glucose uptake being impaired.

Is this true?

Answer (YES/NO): YES